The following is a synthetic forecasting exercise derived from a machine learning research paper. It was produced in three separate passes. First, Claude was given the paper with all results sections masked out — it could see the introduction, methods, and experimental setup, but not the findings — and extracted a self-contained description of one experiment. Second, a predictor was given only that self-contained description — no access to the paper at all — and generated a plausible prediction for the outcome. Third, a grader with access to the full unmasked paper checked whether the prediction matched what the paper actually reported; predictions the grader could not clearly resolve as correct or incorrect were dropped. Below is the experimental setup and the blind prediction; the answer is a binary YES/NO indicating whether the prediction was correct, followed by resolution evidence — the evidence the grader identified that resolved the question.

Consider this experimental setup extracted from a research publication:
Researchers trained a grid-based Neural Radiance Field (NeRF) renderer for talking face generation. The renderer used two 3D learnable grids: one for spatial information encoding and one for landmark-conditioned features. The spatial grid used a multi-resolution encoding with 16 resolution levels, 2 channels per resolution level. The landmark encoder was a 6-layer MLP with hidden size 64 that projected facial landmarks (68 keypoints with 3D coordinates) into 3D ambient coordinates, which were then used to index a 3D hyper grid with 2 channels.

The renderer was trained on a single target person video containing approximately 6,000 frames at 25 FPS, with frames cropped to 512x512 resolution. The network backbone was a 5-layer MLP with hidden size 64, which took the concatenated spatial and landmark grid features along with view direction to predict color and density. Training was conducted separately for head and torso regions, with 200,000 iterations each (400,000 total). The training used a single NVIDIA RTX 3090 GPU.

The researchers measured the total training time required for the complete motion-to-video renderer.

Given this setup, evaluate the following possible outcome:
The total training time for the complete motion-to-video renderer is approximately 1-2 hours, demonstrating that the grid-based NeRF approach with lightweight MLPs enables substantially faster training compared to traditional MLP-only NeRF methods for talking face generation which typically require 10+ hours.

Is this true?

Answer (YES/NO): NO